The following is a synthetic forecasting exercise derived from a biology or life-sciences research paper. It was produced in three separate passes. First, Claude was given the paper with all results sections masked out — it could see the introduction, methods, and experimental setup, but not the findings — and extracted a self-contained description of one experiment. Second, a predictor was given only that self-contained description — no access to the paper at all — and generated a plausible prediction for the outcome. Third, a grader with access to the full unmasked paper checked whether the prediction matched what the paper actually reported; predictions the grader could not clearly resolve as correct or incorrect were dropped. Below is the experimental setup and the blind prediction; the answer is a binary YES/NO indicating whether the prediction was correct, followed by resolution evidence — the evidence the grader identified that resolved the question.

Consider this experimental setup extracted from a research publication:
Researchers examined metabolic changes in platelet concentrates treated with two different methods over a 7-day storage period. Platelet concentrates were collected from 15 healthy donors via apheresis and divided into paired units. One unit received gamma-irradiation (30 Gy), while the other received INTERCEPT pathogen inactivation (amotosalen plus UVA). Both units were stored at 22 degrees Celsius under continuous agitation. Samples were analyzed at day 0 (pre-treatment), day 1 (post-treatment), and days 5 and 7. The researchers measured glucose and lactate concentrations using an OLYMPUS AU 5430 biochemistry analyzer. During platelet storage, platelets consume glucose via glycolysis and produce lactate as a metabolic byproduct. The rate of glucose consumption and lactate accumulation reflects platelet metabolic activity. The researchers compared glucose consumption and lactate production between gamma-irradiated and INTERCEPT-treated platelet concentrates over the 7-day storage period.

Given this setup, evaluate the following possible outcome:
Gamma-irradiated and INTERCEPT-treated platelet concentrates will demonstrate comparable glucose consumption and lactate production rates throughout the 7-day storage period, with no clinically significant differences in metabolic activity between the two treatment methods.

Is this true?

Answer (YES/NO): YES